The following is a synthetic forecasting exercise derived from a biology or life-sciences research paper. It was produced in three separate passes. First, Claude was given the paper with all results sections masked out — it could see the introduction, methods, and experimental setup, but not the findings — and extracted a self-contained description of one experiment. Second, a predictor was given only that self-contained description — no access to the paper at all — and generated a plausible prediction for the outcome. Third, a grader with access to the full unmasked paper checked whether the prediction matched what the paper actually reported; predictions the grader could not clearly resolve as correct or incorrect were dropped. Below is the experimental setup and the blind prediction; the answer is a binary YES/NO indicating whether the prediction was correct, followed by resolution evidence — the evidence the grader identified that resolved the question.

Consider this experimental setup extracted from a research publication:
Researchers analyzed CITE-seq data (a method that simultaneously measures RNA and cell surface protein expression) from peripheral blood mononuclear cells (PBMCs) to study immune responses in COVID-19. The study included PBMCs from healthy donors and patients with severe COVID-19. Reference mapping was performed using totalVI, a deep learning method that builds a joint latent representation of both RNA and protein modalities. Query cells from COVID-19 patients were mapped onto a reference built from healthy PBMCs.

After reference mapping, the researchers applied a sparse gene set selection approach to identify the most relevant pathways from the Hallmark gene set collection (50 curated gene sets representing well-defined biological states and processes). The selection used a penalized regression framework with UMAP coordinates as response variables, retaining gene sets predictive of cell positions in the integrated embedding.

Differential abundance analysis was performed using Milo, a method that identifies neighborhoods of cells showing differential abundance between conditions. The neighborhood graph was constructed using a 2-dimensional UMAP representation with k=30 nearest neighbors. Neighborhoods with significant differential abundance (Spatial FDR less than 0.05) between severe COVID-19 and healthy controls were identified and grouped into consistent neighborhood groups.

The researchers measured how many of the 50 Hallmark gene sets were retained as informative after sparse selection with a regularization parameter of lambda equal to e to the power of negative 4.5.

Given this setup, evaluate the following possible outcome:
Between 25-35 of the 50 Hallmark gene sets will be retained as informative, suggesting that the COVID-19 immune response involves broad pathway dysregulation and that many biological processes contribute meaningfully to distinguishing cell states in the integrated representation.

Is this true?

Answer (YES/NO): NO